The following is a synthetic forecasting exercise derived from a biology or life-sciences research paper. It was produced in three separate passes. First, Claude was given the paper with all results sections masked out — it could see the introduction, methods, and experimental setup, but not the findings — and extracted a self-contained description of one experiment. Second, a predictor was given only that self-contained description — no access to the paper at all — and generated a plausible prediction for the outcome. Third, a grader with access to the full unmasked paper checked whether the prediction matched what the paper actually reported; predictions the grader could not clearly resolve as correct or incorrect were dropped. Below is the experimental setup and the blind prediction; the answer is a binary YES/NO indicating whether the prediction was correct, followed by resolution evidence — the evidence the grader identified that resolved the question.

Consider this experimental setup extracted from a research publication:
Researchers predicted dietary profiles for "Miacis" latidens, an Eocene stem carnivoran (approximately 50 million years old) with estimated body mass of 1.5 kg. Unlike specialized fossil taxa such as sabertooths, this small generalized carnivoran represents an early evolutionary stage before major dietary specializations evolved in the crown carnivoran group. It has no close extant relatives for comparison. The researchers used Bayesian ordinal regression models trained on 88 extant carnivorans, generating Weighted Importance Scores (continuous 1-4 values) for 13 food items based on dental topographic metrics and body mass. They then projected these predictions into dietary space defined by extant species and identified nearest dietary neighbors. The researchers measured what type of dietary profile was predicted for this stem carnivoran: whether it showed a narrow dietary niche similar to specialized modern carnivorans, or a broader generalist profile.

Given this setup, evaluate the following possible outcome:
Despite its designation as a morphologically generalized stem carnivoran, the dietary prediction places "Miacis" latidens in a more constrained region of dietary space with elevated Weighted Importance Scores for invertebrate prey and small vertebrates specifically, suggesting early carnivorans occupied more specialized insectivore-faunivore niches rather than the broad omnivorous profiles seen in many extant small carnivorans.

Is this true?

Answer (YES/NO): NO